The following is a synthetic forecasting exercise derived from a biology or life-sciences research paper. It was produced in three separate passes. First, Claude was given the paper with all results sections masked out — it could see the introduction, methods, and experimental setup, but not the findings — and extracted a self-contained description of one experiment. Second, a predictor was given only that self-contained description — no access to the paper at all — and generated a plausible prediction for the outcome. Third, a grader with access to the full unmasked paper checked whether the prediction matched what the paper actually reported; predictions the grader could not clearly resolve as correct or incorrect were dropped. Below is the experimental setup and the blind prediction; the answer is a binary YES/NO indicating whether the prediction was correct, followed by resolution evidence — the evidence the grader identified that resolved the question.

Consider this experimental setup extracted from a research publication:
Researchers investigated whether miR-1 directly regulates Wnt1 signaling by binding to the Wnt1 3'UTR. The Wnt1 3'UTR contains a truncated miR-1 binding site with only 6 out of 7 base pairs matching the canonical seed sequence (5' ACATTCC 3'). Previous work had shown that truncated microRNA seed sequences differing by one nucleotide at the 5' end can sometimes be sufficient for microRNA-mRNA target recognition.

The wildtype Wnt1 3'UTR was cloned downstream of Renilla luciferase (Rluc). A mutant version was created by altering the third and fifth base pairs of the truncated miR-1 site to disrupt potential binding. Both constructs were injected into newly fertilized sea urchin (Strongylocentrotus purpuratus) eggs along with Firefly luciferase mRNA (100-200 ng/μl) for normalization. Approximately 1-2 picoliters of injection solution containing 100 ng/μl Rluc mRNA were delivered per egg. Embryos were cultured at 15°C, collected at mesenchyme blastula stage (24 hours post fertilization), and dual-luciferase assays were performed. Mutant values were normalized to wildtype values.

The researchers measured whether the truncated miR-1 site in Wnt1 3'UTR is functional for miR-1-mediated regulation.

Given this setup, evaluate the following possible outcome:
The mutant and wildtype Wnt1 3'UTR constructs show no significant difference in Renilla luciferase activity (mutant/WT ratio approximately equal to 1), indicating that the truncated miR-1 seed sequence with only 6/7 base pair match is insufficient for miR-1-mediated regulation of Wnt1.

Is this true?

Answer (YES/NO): NO